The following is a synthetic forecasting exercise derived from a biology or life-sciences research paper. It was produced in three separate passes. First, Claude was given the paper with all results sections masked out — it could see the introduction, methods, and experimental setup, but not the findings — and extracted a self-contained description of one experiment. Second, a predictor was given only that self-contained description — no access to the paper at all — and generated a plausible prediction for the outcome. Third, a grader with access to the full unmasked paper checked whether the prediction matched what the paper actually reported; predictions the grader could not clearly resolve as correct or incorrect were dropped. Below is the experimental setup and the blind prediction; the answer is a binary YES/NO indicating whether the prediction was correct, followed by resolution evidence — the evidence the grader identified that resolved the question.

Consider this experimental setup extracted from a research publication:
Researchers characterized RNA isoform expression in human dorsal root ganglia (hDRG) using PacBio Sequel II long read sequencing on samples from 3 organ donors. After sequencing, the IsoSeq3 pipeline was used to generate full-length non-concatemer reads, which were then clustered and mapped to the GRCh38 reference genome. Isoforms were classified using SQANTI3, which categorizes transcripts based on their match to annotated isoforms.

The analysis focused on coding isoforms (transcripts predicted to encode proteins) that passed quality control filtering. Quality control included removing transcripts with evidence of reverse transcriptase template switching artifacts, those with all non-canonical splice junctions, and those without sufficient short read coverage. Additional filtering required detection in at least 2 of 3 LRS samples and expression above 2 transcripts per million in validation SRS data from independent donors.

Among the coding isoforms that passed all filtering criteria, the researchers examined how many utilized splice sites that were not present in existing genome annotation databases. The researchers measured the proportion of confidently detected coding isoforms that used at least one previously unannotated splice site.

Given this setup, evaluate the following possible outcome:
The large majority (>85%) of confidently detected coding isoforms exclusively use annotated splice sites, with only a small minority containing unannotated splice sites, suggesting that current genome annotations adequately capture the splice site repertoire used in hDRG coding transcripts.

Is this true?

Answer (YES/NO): YES